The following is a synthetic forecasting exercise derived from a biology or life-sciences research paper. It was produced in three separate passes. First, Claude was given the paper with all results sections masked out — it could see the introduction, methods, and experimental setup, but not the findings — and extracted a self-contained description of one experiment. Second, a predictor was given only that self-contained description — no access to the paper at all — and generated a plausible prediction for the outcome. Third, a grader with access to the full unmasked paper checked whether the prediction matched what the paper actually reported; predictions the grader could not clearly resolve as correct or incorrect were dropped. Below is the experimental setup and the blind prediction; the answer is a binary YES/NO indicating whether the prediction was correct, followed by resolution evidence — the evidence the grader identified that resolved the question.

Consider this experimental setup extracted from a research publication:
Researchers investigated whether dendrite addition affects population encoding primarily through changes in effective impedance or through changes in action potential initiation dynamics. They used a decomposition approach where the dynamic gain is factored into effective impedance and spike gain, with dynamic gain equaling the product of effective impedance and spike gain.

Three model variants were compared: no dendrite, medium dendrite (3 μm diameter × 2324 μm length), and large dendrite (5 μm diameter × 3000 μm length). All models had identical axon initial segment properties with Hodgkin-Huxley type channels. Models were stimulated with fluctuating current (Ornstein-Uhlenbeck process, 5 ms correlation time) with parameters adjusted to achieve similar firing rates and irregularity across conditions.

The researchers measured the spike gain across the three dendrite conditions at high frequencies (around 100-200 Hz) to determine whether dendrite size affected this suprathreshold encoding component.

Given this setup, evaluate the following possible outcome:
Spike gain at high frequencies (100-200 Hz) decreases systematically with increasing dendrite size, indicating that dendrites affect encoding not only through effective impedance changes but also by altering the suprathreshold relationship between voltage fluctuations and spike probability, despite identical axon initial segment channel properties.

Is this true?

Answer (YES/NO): NO